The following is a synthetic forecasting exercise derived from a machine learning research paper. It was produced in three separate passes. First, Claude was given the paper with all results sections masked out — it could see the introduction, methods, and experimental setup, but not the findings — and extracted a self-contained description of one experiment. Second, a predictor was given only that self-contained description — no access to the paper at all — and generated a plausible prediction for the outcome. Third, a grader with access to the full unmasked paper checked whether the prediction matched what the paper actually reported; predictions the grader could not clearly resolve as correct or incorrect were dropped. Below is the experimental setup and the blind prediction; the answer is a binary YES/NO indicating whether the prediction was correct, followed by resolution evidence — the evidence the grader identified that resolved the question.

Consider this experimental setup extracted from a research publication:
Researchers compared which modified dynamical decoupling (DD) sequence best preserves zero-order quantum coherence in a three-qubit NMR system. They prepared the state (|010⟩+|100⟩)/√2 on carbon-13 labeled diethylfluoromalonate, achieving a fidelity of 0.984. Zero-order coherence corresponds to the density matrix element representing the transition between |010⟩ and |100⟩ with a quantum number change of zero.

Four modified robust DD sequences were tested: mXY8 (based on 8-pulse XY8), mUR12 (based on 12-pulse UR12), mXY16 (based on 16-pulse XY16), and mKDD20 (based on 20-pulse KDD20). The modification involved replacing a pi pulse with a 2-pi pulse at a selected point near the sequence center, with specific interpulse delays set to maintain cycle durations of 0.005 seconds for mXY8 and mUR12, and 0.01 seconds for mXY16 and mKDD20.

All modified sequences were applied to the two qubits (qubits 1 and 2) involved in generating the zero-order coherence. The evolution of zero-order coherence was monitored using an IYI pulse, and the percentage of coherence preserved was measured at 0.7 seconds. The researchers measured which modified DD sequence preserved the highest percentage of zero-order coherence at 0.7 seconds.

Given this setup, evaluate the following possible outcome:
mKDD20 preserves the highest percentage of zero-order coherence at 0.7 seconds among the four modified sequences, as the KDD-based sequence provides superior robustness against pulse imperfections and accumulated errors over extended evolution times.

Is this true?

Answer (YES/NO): YES